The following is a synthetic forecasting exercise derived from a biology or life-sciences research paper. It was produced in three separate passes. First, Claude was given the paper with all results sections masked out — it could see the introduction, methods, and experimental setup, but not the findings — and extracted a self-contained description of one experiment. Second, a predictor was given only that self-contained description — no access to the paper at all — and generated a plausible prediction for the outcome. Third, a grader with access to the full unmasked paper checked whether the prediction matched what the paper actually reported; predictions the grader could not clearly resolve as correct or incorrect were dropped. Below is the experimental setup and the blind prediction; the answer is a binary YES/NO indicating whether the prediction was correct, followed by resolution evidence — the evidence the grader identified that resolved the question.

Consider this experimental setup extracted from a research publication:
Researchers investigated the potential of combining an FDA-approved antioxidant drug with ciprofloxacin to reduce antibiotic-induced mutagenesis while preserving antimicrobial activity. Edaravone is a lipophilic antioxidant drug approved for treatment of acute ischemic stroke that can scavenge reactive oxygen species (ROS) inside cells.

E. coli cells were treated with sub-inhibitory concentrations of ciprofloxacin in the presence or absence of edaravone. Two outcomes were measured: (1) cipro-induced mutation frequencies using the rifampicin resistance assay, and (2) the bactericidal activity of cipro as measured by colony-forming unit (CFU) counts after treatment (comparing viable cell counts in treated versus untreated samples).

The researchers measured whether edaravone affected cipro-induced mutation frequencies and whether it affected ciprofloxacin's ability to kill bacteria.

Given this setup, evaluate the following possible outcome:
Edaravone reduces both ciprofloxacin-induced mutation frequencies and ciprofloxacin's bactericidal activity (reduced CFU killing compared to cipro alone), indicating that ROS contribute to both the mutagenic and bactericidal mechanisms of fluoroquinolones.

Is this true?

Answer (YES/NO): NO